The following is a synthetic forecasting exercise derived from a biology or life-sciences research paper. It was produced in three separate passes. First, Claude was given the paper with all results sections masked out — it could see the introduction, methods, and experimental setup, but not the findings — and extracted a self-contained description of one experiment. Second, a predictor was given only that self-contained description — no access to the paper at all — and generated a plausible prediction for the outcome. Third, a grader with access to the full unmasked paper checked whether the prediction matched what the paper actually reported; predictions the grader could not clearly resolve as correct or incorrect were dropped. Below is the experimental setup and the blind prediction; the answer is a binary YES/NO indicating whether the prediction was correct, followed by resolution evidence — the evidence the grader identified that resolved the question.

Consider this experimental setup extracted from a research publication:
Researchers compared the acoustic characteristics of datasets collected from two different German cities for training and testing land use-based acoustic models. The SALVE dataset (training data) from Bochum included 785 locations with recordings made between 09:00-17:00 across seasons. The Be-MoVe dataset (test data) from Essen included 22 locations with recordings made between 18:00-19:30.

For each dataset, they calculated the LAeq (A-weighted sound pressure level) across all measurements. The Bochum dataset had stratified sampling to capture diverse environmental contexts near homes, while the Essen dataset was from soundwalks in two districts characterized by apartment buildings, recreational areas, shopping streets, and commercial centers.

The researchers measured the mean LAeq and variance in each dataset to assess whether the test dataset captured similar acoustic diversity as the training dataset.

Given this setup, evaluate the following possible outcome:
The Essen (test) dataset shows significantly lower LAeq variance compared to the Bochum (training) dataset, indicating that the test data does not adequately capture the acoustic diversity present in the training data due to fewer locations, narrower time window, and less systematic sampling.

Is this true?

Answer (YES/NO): YES